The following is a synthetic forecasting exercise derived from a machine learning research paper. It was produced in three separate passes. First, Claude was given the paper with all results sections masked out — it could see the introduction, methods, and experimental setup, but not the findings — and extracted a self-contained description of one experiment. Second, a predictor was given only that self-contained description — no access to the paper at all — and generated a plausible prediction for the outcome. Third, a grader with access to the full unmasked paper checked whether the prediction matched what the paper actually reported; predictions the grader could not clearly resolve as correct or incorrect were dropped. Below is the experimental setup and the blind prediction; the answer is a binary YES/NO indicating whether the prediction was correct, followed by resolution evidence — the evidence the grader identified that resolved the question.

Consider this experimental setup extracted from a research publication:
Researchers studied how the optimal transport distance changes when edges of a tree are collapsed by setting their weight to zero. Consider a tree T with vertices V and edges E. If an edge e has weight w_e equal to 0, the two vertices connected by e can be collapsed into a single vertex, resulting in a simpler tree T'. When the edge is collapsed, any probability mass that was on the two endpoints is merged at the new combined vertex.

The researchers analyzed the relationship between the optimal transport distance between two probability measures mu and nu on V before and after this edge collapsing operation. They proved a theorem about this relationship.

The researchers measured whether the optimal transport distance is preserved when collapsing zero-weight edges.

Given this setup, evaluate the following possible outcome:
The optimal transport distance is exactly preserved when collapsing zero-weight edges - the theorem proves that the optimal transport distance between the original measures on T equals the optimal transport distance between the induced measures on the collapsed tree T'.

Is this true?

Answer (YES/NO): YES